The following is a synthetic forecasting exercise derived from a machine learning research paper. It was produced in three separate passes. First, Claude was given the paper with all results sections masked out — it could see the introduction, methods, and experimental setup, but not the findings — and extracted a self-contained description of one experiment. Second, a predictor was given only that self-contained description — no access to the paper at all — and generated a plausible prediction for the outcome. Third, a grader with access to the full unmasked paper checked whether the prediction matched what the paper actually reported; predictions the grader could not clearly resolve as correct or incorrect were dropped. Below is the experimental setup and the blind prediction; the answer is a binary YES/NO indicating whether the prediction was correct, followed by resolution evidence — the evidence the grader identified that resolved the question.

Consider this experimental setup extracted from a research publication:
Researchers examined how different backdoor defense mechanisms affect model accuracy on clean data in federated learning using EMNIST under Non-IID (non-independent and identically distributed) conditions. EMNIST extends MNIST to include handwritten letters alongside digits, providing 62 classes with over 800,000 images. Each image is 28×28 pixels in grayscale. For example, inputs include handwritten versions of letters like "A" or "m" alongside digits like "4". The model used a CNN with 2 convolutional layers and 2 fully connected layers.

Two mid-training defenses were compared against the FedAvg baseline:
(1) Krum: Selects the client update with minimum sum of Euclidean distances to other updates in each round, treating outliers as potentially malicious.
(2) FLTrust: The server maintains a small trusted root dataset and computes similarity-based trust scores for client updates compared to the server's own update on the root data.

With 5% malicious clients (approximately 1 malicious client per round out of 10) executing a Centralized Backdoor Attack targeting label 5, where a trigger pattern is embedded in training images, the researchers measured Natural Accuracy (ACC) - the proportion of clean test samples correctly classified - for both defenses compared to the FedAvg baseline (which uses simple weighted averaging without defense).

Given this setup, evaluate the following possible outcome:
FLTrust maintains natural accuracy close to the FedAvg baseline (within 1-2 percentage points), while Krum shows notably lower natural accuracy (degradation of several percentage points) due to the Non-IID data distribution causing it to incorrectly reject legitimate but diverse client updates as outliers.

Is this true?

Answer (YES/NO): NO